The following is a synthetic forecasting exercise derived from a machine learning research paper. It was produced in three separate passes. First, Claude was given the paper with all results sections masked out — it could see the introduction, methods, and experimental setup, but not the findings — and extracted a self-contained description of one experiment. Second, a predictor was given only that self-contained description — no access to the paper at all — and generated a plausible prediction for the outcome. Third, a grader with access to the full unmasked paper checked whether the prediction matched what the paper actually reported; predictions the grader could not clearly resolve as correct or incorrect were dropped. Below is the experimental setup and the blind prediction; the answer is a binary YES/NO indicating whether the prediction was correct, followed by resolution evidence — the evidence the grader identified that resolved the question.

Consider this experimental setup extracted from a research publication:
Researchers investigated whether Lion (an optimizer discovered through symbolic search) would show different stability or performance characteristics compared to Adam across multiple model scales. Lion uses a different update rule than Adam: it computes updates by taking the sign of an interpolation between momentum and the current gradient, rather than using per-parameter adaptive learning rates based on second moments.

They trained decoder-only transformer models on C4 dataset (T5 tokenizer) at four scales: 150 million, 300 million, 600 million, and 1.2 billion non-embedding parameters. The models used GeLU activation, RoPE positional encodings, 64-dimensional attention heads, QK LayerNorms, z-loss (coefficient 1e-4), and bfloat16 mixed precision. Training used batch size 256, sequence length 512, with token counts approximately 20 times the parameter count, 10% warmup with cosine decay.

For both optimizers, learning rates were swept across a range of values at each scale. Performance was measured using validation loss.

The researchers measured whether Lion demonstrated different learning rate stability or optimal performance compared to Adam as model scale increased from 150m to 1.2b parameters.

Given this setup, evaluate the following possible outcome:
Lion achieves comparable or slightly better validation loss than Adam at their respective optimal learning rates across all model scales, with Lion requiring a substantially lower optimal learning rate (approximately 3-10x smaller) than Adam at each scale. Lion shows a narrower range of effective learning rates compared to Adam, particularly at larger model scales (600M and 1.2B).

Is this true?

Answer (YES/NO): NO